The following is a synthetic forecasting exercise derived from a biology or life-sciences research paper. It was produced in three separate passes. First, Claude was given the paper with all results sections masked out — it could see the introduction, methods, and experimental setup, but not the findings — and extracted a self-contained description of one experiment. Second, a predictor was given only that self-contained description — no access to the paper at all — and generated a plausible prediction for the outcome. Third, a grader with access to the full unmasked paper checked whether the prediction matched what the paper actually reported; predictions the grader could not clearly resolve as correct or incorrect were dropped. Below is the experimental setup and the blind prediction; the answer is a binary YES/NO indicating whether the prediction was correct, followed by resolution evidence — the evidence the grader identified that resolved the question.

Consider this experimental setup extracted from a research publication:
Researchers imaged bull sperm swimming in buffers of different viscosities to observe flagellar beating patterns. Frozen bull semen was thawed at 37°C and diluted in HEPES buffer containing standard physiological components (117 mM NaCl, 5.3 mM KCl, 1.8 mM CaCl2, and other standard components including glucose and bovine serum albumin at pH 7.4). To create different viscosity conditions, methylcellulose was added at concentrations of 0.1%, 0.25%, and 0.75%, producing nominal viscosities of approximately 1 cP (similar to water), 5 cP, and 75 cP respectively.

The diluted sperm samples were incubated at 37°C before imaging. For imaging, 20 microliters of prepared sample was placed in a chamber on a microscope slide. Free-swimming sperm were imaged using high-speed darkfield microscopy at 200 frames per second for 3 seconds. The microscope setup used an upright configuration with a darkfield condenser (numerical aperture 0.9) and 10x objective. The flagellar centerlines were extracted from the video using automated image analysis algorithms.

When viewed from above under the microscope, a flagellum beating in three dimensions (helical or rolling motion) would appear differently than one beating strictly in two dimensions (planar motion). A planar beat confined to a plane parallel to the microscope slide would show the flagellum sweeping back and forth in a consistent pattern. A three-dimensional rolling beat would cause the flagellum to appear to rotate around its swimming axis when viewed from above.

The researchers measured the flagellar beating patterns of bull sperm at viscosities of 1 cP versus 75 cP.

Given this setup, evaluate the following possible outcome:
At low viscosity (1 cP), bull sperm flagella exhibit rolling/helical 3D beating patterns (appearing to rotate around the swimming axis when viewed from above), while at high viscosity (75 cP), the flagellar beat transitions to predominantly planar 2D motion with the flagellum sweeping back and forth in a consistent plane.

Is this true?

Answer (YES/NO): NO